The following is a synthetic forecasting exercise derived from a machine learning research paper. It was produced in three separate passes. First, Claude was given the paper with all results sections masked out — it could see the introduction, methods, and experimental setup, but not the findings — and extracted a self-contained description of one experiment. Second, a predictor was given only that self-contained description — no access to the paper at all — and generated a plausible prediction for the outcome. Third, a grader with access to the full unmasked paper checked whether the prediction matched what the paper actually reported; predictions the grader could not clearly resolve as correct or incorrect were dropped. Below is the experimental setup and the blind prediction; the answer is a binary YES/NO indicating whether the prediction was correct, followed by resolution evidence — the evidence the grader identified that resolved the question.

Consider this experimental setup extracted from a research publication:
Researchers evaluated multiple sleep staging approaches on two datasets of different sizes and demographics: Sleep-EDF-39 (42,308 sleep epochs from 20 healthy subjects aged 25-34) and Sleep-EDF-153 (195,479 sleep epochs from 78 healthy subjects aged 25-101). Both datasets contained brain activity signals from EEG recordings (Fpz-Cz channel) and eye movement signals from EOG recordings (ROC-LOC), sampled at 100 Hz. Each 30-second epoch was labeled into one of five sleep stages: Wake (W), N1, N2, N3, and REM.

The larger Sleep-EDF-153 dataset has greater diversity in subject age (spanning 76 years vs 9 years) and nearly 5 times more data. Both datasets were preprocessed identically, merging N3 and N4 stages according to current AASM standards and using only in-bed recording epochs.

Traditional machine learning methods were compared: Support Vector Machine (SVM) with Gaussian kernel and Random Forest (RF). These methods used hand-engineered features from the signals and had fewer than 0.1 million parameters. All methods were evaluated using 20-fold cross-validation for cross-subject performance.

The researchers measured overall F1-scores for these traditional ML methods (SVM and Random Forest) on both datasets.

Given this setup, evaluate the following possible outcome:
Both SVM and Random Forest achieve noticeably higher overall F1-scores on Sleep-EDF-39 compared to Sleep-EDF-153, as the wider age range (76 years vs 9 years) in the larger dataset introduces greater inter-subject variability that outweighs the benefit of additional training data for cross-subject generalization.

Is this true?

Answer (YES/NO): YES